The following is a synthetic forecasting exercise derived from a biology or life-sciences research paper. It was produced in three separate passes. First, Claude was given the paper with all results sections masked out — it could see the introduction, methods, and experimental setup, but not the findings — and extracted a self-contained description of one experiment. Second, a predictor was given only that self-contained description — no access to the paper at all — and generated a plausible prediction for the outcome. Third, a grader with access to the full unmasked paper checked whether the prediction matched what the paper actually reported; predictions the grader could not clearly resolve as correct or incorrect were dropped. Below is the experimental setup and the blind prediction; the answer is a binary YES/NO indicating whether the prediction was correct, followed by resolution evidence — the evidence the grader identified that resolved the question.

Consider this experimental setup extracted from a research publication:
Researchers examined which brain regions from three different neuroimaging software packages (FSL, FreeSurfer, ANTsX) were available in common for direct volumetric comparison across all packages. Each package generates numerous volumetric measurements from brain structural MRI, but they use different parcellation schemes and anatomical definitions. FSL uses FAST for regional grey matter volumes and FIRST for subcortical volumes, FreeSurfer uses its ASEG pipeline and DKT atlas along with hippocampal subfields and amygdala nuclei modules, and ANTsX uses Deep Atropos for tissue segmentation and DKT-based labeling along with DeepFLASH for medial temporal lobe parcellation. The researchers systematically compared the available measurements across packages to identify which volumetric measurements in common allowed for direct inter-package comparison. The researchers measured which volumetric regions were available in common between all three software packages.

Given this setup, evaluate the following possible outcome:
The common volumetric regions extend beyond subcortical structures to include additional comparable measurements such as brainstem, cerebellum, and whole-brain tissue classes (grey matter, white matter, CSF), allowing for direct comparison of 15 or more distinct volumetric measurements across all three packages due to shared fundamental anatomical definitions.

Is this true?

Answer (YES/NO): NO